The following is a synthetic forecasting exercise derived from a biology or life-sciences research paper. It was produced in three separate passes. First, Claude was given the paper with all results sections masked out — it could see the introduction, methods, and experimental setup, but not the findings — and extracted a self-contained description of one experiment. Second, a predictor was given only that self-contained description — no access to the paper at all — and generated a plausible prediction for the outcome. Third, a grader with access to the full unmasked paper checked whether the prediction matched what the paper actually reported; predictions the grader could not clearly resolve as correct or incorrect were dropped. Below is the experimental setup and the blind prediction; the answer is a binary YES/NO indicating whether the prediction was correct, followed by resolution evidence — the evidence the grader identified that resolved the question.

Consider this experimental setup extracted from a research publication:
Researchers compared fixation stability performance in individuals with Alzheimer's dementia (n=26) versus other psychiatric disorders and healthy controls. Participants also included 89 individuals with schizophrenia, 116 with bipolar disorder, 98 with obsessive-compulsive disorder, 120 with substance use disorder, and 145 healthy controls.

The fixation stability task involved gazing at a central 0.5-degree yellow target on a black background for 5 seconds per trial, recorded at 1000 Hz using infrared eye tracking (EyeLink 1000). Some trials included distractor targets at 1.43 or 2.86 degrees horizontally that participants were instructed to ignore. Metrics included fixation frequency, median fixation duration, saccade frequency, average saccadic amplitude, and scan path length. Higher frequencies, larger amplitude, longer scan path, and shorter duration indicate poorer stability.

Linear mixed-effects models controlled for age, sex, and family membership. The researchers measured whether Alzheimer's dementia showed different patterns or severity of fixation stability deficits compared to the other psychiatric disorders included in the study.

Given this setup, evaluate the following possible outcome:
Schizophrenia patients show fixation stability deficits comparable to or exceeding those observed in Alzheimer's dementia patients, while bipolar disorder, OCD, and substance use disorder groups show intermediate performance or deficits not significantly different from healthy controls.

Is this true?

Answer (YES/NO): NO